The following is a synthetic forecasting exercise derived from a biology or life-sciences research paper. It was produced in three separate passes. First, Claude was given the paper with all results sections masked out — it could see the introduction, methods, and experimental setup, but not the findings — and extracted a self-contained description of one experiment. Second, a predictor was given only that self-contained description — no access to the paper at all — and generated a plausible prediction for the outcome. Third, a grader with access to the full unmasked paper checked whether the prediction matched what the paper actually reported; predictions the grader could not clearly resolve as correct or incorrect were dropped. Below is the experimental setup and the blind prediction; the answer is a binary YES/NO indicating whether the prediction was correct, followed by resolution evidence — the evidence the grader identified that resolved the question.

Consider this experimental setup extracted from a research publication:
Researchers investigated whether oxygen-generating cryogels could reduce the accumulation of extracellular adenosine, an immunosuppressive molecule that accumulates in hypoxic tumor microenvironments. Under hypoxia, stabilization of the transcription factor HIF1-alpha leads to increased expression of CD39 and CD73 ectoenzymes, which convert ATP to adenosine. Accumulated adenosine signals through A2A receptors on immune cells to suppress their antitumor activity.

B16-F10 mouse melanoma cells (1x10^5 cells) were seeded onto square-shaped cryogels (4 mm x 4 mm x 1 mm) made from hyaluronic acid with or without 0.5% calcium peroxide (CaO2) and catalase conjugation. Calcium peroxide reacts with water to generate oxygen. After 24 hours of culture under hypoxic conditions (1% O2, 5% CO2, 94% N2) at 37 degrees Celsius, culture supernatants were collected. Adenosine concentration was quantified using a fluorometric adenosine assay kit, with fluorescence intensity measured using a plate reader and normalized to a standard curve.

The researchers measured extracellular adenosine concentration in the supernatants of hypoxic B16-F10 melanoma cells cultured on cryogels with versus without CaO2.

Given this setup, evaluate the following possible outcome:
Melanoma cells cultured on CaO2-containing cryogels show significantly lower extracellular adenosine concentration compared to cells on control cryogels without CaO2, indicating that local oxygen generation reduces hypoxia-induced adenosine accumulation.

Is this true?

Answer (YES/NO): YES